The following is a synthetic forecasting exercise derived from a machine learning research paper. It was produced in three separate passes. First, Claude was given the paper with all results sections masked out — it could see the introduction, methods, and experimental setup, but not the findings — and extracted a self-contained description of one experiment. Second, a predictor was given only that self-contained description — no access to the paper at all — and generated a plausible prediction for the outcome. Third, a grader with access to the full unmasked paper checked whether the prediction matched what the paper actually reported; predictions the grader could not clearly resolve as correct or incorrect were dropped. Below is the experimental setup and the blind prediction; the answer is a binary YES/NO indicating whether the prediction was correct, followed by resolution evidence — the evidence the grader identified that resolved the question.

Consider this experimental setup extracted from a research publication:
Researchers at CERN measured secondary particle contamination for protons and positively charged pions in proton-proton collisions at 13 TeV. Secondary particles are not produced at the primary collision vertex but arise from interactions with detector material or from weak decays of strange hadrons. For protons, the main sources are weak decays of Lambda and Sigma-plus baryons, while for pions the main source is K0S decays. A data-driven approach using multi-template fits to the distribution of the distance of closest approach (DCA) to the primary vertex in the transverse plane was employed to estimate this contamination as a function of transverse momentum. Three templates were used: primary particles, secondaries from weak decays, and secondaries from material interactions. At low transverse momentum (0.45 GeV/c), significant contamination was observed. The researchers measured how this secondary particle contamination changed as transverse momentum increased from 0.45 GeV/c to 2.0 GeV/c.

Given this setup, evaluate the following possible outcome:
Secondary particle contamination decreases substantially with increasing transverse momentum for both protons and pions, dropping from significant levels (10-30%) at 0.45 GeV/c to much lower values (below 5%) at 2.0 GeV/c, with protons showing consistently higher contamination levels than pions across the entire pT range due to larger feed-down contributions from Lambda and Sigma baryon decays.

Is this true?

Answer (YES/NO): NO